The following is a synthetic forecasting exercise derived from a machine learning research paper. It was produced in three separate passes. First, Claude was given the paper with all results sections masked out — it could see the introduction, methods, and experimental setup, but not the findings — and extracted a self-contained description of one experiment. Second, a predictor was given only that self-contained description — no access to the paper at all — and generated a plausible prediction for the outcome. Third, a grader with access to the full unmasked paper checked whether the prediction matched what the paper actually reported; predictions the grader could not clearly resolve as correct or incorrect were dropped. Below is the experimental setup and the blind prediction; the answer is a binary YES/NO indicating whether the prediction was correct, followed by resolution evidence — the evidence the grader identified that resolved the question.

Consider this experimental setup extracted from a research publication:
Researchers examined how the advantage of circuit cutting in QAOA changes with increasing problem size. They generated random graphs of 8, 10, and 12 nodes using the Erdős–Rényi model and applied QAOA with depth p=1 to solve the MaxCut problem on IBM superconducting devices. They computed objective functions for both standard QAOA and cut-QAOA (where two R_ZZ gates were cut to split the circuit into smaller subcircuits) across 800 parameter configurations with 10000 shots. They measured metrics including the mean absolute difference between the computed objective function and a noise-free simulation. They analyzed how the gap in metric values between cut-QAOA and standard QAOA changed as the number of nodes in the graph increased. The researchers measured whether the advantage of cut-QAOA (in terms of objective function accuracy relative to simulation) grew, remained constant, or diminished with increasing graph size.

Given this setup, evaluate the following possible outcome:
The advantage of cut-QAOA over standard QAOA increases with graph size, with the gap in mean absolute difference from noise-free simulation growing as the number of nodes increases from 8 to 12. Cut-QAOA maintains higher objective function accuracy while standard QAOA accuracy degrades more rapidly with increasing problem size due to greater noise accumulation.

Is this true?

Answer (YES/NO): NO